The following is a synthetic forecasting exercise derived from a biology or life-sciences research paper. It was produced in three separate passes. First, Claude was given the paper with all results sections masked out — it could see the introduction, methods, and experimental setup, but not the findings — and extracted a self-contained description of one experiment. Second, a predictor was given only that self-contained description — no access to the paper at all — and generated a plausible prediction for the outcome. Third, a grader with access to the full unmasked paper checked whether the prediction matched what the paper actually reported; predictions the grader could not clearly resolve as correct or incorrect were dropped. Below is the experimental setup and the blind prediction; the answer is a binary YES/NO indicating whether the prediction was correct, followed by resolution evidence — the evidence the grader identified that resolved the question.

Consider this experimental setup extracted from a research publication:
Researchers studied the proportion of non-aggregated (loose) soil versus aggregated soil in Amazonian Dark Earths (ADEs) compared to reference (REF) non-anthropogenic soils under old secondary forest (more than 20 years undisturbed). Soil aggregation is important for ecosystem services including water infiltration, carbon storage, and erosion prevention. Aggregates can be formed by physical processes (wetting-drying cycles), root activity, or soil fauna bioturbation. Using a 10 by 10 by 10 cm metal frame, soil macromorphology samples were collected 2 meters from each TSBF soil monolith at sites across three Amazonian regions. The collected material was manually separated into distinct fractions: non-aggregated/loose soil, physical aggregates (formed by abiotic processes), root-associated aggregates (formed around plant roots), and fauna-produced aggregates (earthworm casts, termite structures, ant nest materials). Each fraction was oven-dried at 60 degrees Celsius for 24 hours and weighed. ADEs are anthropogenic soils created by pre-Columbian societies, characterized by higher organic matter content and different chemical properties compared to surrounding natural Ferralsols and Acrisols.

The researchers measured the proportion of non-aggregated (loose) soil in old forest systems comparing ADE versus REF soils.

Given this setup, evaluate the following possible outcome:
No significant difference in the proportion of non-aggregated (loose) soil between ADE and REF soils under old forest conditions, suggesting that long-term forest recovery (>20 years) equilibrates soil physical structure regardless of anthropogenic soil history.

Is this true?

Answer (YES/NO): NO